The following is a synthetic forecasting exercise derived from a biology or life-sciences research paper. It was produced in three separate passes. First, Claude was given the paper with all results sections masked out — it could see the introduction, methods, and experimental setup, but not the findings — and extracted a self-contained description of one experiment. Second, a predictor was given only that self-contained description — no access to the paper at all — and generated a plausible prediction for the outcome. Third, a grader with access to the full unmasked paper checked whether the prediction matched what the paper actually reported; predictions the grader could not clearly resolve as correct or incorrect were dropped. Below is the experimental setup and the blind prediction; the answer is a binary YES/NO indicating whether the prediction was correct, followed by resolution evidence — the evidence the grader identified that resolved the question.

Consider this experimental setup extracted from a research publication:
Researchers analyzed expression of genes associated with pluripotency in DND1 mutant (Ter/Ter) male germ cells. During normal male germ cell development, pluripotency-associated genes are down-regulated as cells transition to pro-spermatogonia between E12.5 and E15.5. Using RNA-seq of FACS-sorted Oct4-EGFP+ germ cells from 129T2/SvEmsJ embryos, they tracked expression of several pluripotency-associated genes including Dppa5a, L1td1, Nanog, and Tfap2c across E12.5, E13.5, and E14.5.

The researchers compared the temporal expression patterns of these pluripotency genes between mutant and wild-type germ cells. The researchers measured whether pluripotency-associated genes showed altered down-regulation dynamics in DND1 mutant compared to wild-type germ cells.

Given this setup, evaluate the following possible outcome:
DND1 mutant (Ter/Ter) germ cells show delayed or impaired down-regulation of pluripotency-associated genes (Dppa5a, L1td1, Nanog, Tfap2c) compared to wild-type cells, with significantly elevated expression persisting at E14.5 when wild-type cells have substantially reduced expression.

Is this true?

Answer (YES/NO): YES